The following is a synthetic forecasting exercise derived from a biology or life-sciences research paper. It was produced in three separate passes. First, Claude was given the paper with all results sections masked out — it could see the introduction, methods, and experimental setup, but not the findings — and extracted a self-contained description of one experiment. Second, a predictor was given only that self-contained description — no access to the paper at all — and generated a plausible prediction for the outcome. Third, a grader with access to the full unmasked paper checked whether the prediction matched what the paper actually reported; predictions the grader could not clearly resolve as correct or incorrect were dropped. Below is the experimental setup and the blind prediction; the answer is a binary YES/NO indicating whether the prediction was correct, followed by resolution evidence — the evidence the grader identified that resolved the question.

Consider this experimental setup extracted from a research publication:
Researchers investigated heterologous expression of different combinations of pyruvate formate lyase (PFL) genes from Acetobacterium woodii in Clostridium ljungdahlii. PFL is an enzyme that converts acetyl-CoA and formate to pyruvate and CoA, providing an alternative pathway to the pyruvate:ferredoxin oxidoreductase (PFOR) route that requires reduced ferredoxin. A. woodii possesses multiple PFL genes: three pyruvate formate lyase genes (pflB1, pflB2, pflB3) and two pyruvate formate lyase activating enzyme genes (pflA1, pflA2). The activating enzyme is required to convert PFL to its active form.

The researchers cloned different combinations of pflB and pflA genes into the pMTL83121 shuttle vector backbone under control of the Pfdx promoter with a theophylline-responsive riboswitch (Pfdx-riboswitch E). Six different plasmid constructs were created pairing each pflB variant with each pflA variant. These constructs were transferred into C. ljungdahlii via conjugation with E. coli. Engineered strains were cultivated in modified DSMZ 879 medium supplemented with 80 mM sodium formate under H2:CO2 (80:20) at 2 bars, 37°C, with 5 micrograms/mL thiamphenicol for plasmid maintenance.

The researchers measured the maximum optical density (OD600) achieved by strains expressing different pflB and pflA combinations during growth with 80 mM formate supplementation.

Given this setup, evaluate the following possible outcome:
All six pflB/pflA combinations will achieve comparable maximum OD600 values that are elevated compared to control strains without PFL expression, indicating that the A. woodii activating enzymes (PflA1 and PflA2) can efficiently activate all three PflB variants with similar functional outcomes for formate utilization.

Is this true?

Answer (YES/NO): NO